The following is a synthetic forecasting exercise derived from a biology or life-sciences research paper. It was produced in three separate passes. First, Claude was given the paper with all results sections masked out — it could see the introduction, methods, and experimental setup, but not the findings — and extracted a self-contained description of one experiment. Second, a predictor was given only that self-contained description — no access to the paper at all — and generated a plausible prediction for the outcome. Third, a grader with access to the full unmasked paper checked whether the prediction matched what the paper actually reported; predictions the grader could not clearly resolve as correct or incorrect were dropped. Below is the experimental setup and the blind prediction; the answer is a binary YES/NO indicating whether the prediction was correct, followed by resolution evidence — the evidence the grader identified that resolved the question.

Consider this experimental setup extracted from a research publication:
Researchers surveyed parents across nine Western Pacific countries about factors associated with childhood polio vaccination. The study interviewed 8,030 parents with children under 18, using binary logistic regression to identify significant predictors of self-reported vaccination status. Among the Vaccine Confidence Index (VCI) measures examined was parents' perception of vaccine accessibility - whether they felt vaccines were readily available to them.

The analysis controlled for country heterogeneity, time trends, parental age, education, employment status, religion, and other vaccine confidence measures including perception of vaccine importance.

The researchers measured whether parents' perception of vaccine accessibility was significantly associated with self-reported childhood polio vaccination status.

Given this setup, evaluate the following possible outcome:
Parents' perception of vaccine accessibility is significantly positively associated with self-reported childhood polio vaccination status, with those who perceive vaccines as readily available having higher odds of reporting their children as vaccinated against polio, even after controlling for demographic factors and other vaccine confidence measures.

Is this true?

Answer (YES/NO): YES